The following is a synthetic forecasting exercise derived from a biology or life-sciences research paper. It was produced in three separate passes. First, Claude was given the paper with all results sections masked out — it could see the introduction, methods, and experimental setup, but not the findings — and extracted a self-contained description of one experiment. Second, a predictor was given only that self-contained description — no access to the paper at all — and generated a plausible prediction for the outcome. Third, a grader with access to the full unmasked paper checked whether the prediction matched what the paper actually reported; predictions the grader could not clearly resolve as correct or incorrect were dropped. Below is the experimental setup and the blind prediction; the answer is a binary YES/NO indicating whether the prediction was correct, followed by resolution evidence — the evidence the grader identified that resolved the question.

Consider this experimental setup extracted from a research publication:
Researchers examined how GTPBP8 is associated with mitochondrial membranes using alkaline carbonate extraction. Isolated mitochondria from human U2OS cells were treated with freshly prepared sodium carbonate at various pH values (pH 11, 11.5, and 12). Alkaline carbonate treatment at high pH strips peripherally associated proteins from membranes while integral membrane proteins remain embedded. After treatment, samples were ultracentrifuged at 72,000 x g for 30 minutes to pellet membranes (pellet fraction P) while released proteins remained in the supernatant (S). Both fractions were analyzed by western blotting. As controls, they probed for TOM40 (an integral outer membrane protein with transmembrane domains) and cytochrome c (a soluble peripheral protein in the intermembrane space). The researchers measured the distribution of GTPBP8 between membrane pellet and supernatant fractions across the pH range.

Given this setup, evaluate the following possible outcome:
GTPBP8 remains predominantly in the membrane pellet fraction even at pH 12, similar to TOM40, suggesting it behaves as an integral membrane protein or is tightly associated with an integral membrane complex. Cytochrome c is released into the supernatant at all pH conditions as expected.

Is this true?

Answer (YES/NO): NO